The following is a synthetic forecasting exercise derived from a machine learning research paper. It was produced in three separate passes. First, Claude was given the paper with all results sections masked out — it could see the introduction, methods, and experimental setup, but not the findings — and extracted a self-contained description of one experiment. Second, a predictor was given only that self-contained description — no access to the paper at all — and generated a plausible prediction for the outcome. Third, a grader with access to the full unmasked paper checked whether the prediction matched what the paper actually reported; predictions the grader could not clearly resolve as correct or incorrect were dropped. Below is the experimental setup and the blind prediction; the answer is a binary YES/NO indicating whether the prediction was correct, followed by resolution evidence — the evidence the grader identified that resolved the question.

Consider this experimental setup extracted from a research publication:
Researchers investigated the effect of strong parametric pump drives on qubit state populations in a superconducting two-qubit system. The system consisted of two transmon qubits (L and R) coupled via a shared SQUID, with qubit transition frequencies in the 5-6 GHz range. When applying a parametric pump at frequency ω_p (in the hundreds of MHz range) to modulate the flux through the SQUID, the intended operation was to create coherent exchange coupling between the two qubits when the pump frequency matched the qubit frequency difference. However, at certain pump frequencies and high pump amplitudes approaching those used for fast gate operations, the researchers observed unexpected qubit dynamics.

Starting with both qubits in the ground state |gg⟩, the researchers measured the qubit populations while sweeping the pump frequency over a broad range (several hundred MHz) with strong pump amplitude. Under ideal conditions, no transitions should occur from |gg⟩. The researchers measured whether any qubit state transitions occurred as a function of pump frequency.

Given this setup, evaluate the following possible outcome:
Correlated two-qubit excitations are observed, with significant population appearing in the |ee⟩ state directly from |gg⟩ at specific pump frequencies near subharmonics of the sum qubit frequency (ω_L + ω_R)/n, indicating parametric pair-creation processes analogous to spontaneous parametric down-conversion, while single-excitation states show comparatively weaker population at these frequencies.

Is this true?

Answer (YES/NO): NO